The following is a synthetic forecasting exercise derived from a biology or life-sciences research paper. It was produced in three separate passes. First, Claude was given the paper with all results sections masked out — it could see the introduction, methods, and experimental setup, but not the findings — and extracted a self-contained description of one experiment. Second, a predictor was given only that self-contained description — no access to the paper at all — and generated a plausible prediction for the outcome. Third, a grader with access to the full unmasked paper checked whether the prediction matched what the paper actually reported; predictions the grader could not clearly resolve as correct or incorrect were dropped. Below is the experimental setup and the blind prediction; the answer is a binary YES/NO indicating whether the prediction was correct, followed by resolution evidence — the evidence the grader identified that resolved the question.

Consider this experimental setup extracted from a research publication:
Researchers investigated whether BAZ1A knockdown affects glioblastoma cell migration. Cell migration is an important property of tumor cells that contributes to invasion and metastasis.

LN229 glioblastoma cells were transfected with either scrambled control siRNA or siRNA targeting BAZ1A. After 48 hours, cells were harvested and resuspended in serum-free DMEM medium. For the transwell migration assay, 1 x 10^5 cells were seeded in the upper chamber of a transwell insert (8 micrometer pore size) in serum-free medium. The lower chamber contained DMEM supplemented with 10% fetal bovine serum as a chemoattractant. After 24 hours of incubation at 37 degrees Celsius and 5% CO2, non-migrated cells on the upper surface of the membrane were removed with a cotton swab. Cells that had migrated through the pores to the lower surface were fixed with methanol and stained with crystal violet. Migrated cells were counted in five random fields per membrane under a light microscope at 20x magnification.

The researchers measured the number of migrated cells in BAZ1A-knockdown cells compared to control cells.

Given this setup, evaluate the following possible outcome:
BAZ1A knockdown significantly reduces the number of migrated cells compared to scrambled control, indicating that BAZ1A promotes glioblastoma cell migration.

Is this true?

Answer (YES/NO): YES